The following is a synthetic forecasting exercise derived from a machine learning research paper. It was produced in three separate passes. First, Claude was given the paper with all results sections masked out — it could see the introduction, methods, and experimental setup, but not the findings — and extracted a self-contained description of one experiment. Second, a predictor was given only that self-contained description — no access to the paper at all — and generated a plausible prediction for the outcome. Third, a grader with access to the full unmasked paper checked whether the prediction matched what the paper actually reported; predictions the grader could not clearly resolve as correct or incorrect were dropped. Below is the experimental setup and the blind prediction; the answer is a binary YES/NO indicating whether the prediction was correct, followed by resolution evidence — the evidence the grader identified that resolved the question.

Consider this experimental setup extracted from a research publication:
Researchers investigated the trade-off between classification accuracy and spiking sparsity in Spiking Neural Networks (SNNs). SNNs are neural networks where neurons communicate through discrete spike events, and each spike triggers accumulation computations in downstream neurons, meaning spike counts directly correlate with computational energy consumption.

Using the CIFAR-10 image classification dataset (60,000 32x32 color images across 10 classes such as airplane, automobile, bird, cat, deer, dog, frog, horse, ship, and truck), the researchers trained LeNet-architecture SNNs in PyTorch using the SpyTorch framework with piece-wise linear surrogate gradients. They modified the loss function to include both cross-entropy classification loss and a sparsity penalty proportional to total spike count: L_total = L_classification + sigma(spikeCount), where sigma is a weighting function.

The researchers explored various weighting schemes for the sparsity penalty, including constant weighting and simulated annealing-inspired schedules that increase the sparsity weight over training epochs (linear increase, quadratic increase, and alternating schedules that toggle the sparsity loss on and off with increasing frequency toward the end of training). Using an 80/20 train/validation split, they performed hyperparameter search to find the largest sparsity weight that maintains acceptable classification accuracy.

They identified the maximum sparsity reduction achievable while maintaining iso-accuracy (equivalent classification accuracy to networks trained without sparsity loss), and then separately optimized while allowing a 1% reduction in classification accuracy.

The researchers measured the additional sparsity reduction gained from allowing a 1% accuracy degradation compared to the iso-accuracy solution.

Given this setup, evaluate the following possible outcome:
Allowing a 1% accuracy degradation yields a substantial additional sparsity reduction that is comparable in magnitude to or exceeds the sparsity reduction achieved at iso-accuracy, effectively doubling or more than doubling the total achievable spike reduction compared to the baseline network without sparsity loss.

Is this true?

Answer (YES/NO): NO